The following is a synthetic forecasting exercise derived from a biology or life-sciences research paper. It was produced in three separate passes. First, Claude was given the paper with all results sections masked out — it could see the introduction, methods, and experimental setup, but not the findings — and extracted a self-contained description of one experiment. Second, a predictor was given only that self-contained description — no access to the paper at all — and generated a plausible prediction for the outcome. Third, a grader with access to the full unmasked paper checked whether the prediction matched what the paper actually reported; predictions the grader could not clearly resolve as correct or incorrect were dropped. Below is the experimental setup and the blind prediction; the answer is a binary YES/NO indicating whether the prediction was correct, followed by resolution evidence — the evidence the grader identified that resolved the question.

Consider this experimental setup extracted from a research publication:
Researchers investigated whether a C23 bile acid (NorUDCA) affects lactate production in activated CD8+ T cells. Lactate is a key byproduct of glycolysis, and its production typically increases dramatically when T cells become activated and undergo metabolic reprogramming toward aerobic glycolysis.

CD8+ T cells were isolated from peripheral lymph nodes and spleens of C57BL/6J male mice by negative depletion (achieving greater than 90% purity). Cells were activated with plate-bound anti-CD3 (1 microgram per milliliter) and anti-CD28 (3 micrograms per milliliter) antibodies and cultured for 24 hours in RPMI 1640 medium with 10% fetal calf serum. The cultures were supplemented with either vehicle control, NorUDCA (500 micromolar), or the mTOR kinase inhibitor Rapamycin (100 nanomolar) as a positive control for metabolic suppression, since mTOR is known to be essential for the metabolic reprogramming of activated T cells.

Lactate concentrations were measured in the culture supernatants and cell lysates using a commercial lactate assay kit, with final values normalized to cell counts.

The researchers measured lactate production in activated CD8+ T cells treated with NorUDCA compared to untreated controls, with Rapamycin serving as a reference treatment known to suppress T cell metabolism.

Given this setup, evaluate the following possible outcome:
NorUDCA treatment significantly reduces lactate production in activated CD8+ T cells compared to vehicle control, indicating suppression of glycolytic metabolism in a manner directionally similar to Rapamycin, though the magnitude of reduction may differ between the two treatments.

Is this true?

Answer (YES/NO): YES